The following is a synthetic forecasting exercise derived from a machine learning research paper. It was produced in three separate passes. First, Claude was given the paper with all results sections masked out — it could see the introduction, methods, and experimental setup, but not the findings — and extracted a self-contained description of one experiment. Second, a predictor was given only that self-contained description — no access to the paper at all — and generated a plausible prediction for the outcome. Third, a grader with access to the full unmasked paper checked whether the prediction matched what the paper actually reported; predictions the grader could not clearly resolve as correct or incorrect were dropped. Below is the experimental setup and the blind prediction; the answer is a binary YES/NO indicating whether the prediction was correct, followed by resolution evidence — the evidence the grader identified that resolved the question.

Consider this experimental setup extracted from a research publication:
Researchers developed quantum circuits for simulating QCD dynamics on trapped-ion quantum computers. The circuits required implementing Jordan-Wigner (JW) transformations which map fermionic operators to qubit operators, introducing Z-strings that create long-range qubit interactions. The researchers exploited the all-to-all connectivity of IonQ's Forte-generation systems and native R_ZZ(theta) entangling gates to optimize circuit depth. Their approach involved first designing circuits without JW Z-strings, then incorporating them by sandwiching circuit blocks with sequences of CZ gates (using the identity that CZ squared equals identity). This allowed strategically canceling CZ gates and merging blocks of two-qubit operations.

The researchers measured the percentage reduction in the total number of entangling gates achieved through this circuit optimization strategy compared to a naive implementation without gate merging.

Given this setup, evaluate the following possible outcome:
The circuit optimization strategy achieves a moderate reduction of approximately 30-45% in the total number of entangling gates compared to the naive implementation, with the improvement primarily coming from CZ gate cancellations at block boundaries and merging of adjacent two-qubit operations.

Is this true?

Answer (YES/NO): NO